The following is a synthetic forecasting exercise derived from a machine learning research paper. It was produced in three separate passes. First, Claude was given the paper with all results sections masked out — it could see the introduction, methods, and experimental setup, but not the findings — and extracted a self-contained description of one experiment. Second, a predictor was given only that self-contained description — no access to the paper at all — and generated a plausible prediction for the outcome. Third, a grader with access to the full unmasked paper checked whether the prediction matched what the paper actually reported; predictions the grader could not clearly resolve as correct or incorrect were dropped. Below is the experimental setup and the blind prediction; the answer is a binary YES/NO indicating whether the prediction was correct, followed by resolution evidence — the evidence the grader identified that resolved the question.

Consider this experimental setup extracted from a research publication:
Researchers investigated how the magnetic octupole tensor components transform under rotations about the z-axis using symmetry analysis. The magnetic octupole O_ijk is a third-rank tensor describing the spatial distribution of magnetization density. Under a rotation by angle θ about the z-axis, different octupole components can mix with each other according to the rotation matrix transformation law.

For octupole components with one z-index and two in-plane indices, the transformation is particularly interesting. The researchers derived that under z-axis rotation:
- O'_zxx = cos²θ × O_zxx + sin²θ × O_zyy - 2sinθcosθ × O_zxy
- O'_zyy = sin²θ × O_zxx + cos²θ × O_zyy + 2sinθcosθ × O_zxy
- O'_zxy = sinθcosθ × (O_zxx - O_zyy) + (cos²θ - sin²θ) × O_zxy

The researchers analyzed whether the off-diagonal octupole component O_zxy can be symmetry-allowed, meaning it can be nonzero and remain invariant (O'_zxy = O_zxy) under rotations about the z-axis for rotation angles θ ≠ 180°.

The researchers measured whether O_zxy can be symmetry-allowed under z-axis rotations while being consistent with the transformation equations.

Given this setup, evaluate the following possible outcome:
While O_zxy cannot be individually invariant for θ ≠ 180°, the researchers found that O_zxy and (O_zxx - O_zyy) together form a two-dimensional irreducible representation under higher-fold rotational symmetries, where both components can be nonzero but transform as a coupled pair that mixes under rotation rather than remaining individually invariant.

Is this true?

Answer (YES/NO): NO